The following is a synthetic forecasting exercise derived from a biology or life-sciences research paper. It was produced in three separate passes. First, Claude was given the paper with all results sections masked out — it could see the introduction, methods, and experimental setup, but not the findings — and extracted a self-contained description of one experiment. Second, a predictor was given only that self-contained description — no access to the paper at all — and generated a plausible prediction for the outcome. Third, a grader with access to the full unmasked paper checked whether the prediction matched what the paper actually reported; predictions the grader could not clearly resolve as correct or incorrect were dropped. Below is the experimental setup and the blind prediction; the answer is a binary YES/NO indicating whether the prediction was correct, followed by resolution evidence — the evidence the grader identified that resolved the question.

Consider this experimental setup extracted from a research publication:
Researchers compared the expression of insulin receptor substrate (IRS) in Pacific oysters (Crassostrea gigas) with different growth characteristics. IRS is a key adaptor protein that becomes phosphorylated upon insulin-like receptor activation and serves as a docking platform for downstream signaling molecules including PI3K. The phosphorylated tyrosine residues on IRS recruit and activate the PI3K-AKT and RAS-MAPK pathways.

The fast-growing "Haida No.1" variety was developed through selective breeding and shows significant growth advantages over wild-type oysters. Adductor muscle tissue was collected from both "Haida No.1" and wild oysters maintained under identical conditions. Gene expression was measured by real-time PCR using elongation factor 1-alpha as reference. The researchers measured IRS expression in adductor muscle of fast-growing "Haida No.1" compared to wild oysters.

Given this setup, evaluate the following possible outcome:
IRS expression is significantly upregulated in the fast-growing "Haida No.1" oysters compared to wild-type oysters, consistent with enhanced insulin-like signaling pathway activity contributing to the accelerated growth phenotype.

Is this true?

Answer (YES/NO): YES